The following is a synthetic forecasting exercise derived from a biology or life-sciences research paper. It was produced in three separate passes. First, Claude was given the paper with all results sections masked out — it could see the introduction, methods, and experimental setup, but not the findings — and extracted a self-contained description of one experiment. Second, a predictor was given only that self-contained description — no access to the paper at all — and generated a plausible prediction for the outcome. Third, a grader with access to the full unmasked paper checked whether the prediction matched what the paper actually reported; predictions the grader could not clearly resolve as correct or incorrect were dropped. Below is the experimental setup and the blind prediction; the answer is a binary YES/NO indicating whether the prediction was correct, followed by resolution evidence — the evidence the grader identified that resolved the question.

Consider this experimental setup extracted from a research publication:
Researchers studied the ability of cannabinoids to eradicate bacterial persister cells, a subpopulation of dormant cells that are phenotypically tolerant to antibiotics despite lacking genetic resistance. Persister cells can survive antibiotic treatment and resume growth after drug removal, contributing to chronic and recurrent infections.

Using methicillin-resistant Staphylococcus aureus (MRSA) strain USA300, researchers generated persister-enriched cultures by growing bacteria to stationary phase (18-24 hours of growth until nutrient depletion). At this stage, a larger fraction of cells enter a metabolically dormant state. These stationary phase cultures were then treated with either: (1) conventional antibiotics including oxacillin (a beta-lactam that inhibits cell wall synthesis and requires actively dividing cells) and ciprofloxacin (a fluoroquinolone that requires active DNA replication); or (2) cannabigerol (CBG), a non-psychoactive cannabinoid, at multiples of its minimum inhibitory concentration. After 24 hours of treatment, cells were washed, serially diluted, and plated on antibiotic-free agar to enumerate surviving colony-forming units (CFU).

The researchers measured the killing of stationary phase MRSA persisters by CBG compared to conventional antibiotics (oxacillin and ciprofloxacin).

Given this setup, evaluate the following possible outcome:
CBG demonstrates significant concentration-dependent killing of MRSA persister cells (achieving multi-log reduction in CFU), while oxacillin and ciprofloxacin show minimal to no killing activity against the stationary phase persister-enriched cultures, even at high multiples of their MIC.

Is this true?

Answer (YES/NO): YES